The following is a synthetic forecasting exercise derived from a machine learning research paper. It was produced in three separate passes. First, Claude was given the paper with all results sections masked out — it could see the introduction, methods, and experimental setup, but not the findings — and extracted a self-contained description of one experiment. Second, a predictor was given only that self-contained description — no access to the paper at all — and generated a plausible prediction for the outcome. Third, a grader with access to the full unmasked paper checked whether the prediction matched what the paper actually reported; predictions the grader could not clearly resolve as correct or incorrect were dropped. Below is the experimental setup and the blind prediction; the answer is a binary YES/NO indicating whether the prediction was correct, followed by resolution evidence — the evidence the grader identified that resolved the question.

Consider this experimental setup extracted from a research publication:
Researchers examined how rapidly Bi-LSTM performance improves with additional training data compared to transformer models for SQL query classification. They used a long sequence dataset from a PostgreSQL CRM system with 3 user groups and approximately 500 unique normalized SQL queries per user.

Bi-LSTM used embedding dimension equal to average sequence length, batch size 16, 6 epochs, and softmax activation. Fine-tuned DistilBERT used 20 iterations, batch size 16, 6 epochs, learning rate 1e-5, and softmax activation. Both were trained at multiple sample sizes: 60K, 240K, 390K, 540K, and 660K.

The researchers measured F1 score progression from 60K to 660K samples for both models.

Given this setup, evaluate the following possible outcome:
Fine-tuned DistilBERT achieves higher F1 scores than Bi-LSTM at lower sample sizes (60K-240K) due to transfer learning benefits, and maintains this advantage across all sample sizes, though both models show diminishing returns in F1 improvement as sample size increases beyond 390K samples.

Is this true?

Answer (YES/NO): YES